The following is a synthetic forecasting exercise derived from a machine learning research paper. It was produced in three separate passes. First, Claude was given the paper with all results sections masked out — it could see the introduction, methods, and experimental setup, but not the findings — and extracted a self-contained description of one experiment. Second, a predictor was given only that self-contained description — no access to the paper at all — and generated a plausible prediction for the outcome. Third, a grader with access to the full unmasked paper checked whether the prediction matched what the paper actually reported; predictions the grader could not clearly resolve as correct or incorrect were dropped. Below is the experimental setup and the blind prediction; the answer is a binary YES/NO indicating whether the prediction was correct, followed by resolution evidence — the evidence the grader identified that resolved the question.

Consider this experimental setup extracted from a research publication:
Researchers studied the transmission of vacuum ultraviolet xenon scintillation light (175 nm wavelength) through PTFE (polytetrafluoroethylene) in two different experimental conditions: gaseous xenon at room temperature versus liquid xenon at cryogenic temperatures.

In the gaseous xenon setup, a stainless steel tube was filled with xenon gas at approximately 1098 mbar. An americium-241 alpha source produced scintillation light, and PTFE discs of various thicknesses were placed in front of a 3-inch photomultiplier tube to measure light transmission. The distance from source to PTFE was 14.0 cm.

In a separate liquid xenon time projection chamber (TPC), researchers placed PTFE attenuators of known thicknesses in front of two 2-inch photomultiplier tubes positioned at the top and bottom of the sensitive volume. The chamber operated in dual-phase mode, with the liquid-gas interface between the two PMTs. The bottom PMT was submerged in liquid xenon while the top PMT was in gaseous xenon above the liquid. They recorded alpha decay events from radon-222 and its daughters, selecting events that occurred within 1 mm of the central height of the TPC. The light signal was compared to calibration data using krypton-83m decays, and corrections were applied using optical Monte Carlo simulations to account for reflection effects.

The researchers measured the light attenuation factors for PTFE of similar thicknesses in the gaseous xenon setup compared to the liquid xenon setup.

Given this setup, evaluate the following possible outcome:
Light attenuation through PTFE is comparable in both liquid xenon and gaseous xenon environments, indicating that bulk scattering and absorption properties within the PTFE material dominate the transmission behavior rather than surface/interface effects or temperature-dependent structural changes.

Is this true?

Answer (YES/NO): YES